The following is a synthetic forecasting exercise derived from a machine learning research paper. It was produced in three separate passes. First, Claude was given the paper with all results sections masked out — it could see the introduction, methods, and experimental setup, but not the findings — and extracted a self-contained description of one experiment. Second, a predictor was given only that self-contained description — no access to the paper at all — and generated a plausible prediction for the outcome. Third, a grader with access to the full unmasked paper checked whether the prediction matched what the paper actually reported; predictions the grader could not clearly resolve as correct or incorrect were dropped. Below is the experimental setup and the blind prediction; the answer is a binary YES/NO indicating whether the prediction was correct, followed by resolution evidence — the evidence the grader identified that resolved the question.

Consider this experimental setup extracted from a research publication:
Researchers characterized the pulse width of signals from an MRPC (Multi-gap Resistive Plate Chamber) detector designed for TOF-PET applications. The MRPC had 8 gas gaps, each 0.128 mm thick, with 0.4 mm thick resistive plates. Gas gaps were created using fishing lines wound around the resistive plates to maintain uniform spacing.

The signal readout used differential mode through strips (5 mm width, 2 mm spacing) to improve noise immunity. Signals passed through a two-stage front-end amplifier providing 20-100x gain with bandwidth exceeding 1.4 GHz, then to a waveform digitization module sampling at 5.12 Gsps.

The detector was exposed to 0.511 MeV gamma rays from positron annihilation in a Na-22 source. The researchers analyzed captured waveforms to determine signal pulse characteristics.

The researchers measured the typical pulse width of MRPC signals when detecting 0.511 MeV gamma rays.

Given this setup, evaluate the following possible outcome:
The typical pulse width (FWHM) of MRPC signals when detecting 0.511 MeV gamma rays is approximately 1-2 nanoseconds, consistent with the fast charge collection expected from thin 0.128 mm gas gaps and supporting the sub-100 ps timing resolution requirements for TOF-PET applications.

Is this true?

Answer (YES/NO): YES